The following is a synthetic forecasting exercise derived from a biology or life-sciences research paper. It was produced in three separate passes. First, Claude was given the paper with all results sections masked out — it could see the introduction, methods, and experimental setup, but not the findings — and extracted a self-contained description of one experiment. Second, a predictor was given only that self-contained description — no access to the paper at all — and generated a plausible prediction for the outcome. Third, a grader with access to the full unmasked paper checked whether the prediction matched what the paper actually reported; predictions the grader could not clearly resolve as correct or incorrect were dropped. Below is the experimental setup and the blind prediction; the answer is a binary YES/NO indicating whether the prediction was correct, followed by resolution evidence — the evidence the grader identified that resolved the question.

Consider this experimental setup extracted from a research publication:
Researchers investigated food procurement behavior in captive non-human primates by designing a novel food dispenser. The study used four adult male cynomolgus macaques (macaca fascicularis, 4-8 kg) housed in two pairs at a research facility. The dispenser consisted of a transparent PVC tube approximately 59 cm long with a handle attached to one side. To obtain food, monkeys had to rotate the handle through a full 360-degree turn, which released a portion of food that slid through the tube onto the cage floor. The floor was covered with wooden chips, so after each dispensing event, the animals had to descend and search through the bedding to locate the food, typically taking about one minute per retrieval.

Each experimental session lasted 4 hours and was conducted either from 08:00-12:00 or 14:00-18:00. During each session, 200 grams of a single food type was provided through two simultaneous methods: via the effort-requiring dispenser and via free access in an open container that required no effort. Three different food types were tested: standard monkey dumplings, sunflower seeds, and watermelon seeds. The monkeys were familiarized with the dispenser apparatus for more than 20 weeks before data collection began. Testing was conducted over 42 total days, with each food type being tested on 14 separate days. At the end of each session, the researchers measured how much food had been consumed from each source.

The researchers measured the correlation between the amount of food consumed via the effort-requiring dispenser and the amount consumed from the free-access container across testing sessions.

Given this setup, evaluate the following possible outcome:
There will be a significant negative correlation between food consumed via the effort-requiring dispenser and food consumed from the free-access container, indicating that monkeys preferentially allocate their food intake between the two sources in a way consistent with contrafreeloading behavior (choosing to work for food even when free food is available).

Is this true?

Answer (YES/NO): NO